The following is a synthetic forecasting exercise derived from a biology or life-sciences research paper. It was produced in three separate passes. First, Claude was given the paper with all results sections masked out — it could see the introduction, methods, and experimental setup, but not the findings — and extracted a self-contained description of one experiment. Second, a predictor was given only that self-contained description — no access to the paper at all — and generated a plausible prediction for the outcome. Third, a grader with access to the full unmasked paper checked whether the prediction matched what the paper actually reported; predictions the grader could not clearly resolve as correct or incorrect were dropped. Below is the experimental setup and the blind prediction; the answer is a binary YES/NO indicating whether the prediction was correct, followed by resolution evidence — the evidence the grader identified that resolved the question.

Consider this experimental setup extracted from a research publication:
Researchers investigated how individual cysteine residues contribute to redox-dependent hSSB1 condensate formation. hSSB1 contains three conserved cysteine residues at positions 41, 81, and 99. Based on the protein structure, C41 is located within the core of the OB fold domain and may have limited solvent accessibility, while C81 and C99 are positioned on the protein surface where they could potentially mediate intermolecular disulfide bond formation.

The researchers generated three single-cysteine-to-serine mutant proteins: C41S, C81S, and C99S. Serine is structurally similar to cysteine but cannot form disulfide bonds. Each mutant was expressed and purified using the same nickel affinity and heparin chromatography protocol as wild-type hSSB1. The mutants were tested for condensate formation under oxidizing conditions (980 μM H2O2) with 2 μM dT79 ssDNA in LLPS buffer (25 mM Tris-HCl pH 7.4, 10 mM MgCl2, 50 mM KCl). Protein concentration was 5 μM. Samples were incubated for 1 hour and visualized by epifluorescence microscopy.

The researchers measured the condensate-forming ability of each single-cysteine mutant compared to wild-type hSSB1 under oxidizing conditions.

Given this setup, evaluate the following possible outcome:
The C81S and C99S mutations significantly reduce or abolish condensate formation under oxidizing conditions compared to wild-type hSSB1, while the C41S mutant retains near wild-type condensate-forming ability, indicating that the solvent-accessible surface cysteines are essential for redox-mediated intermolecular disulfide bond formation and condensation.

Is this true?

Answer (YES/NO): NO